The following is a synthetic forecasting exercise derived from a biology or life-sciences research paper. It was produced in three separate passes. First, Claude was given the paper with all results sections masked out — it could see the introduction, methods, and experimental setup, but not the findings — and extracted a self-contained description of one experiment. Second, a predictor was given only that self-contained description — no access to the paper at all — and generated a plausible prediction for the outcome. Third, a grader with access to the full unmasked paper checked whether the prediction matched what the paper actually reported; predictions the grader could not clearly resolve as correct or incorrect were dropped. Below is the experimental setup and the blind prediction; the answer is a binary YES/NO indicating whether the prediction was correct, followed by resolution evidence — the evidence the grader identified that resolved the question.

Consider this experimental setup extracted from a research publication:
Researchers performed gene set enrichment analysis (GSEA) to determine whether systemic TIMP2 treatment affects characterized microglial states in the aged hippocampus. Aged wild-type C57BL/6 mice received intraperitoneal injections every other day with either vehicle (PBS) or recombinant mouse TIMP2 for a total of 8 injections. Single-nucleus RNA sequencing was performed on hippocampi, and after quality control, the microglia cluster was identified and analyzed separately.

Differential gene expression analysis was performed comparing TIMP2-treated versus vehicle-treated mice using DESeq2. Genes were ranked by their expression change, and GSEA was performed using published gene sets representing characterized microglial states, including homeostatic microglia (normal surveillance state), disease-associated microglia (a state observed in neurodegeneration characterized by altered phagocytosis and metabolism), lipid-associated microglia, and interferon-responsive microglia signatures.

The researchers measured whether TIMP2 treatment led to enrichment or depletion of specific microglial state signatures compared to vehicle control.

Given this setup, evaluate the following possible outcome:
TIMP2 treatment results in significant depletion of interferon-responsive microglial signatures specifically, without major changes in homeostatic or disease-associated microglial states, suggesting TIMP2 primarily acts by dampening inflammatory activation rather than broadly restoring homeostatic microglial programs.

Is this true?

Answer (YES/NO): NO